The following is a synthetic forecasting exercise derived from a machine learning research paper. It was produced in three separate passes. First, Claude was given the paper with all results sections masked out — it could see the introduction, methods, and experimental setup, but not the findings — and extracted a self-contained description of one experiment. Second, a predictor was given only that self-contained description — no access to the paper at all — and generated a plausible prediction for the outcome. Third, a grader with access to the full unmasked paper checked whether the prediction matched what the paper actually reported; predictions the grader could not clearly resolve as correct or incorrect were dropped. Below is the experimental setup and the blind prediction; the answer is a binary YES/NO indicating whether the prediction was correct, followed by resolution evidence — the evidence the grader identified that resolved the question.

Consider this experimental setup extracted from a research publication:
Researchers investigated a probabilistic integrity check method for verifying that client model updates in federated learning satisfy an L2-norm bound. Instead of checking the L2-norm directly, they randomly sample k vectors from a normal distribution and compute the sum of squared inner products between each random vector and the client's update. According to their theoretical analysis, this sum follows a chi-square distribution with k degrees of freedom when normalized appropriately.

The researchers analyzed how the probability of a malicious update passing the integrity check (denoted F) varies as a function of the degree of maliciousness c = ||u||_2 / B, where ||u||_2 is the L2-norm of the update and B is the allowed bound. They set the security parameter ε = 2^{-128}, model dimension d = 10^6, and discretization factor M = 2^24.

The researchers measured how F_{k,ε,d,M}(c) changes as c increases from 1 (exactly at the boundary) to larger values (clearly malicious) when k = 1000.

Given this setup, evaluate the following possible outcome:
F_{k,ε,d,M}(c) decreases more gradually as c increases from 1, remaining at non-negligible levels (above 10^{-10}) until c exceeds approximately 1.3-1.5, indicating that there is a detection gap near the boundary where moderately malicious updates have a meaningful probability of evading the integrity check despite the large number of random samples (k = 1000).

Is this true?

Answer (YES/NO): YES